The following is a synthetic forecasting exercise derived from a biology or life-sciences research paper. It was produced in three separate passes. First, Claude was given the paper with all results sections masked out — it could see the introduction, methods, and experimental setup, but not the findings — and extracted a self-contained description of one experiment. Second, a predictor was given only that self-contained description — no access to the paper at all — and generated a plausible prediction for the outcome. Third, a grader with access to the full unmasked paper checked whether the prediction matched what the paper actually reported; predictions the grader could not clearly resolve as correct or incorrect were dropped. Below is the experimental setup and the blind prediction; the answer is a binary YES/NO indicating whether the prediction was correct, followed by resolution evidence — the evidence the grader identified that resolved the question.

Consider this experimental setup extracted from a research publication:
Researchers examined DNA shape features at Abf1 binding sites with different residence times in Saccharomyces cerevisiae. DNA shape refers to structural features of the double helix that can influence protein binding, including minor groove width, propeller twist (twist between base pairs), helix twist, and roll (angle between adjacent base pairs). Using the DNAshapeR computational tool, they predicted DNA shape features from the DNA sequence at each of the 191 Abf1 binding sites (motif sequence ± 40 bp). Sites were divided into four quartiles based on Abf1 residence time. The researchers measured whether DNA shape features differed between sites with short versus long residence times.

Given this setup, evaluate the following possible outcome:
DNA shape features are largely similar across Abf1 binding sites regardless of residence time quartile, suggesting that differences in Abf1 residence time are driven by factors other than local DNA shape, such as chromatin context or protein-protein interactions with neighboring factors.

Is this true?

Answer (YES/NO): NO